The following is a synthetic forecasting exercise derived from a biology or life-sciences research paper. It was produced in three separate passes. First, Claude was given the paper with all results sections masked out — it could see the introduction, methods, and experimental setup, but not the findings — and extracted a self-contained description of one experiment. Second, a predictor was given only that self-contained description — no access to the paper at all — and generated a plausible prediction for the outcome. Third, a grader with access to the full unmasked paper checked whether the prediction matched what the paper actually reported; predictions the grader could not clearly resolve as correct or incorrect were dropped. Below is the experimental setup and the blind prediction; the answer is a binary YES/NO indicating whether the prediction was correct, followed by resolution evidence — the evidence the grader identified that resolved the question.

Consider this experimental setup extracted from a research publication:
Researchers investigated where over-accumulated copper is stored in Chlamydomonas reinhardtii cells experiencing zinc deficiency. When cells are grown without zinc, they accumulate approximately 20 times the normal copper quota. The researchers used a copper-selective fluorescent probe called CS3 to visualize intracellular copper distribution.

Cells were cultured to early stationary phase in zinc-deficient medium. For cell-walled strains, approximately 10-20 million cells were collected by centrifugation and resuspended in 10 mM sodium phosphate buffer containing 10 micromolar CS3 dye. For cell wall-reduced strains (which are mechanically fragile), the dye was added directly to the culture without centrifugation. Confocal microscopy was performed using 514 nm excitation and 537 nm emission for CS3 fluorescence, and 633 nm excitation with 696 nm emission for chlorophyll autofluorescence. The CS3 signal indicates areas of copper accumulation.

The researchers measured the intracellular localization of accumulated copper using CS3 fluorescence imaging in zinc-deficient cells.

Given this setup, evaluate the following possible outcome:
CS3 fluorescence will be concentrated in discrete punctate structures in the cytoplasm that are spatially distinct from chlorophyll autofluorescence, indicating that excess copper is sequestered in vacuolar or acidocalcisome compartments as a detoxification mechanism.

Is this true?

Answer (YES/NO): YES